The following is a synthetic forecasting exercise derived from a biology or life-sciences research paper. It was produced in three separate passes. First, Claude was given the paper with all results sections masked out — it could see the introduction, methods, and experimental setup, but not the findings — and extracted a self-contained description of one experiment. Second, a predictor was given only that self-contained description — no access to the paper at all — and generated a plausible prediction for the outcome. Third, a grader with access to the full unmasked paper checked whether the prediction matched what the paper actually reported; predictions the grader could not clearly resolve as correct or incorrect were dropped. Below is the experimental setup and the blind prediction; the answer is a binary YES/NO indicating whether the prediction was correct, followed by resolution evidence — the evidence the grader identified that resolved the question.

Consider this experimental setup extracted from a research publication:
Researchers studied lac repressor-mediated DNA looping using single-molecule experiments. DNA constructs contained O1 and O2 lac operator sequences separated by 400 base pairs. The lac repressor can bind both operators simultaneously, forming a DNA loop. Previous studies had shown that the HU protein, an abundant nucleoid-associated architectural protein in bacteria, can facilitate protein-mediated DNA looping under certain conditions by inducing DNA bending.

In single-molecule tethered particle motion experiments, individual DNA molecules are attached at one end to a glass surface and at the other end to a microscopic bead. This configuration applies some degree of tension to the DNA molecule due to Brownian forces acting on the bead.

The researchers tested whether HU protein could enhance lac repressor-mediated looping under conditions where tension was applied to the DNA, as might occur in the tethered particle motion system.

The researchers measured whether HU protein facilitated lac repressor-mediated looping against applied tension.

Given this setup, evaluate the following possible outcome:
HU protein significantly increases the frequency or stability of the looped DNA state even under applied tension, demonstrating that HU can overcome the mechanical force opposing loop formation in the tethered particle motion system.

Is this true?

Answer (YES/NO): NO